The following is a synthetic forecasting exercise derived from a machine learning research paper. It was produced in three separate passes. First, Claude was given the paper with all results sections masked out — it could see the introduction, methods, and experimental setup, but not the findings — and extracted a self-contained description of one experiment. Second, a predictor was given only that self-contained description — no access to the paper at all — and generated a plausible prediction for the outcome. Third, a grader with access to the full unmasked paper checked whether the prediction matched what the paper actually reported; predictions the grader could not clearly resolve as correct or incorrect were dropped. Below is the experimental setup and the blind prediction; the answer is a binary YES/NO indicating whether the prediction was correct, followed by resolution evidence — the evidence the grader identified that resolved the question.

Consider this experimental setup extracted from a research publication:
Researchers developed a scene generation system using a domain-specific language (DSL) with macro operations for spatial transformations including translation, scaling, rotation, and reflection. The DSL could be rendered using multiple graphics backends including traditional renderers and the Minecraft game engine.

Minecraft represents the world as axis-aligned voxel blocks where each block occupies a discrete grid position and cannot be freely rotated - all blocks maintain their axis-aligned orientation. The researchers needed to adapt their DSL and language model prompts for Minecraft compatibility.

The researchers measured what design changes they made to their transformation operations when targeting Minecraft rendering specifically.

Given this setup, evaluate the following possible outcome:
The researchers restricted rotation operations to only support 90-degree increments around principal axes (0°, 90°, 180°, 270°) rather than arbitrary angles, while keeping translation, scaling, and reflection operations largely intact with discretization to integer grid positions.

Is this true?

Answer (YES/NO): NO